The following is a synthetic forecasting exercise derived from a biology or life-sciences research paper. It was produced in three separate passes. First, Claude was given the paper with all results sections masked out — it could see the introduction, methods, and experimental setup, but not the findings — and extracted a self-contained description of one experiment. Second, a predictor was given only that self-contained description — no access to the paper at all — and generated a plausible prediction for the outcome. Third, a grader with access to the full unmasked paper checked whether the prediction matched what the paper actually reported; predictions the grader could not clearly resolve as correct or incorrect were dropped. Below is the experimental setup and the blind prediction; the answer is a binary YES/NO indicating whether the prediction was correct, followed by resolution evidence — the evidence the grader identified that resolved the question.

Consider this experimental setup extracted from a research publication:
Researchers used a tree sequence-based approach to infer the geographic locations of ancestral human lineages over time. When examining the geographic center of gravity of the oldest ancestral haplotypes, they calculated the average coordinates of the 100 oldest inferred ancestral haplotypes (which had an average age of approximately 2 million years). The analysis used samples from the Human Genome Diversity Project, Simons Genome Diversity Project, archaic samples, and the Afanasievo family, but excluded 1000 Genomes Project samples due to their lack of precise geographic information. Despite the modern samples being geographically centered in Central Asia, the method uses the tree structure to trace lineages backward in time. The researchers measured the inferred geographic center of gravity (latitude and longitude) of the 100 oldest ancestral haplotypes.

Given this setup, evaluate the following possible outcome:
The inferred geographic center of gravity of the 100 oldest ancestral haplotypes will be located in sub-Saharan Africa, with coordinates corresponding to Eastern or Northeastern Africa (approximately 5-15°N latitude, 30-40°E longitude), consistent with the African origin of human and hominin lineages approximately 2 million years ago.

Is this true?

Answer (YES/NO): NO